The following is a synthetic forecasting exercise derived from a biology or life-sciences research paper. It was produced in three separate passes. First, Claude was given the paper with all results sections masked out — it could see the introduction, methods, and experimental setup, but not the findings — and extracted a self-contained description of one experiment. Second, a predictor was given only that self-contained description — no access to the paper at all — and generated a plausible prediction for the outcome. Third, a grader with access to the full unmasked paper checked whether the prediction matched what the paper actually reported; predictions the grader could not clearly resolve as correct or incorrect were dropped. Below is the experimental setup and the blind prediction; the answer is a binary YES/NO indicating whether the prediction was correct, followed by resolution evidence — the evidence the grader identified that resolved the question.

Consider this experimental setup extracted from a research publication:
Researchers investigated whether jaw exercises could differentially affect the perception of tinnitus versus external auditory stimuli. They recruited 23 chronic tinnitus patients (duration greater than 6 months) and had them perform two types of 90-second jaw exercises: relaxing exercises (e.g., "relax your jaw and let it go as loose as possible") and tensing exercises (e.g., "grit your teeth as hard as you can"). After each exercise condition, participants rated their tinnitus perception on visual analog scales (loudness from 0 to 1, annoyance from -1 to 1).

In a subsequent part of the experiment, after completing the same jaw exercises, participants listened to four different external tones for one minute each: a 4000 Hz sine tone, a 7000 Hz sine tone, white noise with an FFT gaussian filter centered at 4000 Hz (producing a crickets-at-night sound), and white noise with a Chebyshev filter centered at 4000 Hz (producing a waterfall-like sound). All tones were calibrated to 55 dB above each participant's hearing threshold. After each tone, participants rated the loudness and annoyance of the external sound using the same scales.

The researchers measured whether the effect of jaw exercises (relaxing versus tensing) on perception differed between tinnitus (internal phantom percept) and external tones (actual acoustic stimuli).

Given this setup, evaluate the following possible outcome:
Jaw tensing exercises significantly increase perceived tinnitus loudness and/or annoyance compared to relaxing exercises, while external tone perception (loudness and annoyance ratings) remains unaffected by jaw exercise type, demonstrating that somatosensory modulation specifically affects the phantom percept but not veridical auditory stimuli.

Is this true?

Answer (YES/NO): YES